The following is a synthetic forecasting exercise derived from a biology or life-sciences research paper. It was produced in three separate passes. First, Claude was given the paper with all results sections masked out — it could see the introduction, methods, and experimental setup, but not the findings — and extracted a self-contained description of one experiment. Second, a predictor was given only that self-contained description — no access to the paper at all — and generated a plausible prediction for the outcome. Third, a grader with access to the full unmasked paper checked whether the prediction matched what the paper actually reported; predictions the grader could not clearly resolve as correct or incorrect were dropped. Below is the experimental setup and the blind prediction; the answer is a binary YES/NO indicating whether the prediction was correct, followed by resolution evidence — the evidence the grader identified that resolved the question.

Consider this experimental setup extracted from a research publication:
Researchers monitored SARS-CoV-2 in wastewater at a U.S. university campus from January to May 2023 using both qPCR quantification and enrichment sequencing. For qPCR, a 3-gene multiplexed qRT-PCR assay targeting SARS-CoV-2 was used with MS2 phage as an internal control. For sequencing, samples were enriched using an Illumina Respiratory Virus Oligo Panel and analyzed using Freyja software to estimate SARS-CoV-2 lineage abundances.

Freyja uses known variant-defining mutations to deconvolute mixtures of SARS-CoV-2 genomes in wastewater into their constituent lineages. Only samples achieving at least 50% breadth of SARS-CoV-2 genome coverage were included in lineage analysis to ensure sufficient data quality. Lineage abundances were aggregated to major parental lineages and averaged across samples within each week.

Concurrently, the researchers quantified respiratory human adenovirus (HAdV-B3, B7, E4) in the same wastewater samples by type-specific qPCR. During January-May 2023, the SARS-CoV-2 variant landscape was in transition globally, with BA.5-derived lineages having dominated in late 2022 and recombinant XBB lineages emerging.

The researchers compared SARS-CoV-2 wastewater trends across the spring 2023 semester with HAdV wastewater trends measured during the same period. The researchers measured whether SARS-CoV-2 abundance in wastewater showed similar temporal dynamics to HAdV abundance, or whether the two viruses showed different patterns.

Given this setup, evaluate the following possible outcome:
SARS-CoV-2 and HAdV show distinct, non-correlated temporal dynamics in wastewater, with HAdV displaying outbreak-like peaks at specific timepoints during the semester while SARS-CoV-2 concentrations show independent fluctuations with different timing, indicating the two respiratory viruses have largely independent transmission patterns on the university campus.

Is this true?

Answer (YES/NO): NO